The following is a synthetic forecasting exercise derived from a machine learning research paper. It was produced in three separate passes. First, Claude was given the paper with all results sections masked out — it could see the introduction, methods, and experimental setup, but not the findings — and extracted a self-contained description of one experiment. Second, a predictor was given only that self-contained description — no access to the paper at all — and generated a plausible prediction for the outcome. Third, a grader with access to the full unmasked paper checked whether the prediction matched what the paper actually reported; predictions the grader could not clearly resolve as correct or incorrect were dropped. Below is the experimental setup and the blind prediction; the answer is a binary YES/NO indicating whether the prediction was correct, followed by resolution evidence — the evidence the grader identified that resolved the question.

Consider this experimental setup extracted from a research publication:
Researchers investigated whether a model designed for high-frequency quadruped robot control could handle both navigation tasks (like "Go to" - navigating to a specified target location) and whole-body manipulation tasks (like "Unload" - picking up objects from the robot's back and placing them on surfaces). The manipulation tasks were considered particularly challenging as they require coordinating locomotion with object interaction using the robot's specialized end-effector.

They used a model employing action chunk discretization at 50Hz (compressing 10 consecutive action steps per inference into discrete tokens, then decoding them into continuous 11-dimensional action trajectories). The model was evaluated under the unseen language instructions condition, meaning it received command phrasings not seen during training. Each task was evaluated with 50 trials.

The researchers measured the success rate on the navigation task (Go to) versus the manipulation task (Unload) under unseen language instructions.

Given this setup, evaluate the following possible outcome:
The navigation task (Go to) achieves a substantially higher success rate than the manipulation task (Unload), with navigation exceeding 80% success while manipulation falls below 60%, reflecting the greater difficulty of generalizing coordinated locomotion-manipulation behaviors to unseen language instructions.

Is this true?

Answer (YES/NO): YES